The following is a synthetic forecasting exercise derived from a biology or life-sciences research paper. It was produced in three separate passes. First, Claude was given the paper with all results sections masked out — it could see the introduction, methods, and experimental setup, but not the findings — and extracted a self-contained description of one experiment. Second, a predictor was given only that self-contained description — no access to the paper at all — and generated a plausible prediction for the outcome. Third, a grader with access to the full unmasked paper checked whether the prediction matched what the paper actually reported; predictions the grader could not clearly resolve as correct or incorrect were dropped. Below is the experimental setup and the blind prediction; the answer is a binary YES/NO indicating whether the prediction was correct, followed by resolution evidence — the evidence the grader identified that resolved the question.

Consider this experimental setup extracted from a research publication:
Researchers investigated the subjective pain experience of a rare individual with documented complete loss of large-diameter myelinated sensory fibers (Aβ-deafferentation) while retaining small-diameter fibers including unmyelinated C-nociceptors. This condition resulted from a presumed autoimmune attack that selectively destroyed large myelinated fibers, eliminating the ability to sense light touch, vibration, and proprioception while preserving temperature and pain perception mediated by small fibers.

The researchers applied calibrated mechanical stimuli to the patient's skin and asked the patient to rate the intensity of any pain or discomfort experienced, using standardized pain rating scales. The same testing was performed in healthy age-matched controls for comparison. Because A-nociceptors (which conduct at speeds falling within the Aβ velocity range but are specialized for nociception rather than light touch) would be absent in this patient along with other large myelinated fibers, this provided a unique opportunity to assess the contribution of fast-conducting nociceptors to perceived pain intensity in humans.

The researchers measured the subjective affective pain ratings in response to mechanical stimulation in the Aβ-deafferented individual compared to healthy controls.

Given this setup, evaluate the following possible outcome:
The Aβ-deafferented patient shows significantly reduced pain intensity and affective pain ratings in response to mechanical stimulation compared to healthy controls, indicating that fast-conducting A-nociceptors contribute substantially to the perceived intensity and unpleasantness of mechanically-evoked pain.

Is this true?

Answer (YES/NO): NO